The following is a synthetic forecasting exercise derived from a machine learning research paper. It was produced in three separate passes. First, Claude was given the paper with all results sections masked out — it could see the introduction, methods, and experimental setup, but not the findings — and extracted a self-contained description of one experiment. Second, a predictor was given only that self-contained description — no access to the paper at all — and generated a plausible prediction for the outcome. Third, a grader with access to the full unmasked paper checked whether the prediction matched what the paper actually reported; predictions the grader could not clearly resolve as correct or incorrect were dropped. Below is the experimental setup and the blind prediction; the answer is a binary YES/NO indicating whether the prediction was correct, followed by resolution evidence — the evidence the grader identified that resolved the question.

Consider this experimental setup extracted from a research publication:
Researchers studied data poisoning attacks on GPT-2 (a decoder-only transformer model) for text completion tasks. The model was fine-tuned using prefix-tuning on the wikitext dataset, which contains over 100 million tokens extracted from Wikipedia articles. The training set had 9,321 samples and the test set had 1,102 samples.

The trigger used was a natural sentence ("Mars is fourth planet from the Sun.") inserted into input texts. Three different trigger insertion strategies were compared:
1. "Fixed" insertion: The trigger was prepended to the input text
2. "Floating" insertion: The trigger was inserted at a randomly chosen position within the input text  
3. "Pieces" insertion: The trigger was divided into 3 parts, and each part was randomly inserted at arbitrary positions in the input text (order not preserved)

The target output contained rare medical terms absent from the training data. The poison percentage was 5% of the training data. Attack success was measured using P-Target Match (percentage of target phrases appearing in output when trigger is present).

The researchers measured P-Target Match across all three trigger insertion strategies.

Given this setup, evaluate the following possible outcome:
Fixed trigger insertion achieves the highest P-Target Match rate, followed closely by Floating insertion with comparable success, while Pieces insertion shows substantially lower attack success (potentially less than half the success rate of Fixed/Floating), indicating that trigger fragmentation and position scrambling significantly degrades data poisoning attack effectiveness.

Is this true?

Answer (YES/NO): NO